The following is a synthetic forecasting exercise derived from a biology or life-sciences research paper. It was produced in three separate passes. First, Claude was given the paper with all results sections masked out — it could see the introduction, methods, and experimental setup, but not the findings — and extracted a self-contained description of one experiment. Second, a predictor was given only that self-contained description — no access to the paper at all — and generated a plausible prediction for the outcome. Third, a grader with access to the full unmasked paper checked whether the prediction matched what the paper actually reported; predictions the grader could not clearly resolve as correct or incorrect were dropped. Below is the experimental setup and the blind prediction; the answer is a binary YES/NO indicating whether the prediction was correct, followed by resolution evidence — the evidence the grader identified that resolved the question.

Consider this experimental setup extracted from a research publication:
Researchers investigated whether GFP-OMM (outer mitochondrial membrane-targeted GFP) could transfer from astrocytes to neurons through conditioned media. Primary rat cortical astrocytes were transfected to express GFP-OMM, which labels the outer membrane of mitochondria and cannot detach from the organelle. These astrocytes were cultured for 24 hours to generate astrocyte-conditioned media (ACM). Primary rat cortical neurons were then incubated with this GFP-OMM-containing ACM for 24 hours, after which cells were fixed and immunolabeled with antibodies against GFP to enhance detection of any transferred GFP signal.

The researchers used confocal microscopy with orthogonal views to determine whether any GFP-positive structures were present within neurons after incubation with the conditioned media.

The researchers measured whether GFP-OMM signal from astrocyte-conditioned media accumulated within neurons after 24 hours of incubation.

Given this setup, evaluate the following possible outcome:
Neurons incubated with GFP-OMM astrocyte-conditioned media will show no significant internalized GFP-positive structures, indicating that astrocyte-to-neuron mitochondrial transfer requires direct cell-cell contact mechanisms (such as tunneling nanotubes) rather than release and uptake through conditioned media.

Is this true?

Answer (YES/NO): NO